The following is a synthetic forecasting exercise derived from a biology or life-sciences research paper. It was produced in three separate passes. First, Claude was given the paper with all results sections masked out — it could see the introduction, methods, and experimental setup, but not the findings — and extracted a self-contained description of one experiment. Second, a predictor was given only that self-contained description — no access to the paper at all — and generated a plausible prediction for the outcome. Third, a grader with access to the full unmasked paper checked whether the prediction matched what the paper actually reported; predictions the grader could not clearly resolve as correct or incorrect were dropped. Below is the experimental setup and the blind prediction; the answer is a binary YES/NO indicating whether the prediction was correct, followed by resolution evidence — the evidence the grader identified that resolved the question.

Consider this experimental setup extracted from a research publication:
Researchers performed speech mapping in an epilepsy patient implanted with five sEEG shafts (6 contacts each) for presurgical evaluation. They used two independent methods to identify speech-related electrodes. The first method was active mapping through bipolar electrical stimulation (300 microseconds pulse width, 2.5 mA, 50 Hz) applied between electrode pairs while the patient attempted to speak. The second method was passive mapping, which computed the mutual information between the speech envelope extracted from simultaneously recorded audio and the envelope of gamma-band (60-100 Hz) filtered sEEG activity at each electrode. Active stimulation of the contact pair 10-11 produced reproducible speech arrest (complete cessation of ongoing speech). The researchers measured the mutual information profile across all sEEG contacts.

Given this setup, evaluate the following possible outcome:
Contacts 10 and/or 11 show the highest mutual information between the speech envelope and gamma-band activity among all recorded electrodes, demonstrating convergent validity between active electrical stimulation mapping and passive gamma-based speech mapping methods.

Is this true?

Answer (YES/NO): YES